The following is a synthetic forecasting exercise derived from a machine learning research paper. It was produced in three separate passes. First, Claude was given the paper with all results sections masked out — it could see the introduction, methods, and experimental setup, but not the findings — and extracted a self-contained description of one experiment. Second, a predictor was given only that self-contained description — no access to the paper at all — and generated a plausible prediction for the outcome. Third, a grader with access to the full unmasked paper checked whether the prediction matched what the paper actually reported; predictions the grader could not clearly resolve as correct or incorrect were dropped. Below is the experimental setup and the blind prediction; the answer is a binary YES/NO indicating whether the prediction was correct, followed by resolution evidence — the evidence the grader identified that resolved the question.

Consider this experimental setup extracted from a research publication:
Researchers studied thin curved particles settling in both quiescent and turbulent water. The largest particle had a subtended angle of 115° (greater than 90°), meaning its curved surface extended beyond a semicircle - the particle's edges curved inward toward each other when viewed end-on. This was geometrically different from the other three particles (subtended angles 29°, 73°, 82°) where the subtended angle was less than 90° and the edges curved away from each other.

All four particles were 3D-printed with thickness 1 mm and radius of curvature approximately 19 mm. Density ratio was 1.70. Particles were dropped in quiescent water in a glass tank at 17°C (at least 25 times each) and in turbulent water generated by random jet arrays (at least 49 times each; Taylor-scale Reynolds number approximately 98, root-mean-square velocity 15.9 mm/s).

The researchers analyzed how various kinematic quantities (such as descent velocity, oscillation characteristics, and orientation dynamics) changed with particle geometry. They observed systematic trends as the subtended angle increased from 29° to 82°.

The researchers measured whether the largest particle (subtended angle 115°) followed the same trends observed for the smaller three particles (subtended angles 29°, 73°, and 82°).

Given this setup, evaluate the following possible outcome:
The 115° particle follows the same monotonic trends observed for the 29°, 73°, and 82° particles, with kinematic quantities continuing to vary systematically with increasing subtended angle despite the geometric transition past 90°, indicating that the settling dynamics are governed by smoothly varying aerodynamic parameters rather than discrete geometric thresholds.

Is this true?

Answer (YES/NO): NO